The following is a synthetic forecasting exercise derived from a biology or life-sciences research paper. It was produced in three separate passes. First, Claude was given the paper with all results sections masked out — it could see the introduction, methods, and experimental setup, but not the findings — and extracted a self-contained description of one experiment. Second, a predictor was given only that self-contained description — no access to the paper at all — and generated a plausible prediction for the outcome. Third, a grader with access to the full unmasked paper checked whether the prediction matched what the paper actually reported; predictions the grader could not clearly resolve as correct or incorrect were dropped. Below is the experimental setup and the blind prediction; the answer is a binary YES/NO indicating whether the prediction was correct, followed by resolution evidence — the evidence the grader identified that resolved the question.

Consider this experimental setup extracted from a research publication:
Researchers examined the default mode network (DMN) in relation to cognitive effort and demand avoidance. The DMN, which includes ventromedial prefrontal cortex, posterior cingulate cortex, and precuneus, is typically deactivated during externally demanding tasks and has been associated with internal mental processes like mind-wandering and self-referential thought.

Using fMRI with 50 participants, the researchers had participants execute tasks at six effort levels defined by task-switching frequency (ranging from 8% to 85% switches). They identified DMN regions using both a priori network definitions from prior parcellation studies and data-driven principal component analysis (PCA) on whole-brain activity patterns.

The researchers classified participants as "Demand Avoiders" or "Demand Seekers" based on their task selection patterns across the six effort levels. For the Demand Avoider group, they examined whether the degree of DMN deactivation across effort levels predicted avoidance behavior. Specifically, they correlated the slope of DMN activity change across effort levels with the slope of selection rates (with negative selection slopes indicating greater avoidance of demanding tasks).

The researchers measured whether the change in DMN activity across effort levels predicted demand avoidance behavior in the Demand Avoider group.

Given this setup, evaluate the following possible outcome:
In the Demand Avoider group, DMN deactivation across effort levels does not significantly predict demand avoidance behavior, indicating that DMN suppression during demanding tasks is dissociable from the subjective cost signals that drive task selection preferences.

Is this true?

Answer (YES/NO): NO